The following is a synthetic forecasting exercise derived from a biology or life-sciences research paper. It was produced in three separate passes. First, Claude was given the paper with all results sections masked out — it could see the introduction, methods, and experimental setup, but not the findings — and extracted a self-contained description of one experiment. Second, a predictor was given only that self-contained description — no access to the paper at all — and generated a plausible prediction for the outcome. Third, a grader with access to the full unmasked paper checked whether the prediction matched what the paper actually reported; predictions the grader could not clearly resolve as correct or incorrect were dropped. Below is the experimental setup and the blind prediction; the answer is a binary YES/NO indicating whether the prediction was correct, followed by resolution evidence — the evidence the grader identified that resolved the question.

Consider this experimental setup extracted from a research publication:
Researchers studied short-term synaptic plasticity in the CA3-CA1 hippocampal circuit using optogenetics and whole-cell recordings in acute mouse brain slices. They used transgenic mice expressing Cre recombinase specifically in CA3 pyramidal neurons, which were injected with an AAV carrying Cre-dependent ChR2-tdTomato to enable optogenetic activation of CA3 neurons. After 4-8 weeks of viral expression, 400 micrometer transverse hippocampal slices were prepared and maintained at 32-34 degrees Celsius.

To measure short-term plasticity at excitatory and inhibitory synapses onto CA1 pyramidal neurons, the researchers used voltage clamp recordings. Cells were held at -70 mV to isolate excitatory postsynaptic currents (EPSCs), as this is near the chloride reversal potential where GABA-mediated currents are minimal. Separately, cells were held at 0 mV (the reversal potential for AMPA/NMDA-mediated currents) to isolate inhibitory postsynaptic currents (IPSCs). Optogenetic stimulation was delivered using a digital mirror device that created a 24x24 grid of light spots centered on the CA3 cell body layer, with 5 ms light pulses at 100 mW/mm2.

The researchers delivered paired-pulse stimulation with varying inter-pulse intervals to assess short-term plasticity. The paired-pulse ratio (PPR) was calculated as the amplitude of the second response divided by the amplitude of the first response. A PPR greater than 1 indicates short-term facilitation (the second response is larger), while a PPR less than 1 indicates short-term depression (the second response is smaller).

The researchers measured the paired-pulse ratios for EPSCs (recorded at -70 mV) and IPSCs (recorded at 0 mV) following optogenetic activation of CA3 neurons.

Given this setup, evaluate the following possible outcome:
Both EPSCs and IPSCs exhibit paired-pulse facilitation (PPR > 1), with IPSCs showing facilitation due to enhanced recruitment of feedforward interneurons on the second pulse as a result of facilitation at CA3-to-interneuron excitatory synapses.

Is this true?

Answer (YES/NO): NO